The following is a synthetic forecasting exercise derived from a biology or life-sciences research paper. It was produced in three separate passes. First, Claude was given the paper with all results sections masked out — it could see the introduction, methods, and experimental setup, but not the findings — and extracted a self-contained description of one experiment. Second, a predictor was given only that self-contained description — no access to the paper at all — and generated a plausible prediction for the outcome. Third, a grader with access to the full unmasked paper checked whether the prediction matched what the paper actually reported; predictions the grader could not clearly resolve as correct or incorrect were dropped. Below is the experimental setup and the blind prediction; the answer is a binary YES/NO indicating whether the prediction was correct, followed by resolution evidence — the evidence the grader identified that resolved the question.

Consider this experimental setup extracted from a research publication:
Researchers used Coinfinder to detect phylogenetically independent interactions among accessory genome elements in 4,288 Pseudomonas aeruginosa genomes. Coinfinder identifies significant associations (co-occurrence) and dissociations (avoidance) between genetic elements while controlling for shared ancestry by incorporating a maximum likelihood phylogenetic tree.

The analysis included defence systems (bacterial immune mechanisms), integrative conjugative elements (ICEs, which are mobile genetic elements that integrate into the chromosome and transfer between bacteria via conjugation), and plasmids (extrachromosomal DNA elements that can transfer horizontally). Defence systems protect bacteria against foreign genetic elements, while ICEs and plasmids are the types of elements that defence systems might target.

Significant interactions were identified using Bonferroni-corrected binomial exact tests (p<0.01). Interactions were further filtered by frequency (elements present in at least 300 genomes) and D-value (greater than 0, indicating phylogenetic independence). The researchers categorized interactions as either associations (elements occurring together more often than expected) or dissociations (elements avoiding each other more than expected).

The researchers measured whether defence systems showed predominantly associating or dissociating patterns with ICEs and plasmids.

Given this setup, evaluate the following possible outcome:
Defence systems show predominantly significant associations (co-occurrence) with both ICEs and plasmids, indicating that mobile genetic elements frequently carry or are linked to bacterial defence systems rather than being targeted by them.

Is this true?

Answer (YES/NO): NO